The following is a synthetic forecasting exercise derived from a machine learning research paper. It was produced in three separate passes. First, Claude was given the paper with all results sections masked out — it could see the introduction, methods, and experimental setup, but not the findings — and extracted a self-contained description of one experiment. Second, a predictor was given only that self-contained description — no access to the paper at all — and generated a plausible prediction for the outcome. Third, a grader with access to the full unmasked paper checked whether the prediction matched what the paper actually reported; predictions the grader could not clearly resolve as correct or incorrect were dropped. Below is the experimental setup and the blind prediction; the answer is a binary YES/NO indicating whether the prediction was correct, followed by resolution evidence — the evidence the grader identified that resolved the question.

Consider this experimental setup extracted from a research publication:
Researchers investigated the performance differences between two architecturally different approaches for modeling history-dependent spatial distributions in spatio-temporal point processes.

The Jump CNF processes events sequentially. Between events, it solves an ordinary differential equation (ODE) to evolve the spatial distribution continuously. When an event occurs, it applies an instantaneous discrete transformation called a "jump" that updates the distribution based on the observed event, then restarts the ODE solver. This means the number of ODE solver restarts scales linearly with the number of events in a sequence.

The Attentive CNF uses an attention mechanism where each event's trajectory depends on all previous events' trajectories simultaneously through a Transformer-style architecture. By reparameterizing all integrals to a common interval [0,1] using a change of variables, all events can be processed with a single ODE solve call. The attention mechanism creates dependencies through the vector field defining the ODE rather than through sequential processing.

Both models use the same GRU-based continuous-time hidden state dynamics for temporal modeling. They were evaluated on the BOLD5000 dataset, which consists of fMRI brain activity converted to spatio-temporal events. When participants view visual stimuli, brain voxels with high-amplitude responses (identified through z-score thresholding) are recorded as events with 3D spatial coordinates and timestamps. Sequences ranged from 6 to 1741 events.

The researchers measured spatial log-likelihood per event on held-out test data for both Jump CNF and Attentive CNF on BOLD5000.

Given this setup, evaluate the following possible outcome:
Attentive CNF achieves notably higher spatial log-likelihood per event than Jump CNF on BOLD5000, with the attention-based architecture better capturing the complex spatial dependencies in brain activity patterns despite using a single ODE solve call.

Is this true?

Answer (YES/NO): NO